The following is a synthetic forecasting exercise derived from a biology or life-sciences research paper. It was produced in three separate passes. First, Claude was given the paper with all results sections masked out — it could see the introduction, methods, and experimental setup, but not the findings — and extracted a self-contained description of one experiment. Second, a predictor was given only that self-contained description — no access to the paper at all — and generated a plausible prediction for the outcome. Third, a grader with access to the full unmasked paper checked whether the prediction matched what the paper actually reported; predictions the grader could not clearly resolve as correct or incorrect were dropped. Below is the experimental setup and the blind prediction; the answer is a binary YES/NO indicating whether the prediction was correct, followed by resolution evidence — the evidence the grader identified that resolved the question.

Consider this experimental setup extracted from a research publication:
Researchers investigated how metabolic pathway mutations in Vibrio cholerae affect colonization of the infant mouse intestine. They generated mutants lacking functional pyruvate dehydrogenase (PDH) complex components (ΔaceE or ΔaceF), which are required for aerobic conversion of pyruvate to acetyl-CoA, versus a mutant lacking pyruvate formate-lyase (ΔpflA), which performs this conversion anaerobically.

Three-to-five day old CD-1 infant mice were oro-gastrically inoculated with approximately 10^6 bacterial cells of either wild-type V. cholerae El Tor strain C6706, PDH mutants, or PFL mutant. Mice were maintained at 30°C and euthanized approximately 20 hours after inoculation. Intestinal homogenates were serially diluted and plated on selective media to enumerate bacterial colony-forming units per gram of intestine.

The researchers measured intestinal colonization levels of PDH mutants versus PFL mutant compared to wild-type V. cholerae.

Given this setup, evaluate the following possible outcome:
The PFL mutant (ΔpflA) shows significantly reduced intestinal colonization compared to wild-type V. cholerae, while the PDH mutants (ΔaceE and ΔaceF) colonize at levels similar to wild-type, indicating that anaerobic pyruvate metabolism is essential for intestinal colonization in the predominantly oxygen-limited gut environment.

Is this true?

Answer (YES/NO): NO